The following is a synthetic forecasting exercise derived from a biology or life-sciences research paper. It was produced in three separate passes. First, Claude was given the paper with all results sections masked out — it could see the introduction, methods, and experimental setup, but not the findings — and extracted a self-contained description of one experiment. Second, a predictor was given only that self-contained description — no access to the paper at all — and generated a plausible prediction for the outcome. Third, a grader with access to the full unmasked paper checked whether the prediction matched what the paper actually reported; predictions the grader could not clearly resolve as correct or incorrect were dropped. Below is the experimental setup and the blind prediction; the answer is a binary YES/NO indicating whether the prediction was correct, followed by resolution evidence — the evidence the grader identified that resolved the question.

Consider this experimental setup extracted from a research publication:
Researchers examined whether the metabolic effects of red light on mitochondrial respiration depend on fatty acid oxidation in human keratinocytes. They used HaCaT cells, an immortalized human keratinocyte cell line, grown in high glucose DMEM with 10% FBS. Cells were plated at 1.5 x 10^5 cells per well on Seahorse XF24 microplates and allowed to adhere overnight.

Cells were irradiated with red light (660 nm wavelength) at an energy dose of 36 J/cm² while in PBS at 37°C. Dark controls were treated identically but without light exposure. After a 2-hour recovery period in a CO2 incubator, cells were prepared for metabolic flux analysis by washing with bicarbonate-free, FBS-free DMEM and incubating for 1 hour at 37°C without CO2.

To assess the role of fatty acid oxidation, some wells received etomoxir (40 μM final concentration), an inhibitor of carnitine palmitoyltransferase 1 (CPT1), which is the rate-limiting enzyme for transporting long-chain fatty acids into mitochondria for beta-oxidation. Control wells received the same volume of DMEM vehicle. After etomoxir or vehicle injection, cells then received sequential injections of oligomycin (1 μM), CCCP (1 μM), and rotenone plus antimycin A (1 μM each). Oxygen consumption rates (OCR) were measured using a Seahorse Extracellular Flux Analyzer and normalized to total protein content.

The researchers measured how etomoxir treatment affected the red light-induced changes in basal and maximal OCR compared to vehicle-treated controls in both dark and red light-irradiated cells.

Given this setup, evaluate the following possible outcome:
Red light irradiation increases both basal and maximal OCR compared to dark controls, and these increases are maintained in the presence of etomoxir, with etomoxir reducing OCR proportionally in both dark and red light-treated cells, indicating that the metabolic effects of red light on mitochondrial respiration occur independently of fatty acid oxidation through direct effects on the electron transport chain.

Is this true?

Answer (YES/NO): NO